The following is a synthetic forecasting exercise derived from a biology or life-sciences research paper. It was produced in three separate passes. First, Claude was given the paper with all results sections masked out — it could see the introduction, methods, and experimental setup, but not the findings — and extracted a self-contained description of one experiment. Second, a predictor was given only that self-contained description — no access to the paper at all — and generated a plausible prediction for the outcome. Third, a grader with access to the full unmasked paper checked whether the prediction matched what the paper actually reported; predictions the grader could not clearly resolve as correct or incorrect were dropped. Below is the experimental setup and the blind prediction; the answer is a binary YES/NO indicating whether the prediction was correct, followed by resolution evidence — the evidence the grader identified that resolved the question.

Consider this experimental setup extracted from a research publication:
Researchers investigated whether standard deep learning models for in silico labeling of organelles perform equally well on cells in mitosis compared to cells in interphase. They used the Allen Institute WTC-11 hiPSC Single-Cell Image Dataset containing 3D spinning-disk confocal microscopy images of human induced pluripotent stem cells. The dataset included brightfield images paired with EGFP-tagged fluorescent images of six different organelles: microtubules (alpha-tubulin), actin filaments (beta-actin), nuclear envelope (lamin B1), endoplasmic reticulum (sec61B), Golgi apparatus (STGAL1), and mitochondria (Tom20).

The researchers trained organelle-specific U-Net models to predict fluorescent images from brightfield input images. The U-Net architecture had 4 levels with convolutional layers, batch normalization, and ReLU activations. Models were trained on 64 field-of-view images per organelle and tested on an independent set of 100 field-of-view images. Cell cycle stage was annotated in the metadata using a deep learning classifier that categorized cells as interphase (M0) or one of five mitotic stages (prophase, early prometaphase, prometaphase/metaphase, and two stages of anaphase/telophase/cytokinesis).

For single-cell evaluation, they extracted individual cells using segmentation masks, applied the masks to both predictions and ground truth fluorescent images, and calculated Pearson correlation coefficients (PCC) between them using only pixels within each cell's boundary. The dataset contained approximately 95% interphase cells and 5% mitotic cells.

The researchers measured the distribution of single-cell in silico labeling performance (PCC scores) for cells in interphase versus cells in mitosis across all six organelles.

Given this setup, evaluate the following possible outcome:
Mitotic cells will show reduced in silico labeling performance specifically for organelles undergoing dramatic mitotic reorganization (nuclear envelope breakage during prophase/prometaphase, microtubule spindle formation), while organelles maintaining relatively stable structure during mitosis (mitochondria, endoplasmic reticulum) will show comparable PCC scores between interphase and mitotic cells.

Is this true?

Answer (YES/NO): NO